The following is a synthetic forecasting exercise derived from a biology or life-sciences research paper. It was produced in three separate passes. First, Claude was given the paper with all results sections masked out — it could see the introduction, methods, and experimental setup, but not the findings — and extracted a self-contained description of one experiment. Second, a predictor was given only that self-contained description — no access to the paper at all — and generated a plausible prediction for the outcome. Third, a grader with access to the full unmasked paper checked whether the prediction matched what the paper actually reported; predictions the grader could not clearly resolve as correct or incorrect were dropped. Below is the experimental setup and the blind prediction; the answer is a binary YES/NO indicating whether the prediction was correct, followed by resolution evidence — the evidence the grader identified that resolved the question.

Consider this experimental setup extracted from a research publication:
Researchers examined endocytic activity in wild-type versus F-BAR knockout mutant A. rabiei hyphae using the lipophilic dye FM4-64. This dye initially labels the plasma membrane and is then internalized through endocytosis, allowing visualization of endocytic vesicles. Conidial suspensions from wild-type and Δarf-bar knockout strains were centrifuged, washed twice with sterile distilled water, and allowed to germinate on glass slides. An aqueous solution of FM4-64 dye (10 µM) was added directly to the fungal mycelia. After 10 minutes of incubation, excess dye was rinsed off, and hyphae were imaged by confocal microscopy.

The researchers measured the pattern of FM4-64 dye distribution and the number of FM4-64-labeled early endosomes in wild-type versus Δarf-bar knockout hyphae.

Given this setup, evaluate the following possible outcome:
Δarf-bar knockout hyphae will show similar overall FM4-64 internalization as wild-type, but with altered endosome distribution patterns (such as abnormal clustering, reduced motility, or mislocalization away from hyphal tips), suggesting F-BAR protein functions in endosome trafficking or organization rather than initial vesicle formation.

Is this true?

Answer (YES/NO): NO